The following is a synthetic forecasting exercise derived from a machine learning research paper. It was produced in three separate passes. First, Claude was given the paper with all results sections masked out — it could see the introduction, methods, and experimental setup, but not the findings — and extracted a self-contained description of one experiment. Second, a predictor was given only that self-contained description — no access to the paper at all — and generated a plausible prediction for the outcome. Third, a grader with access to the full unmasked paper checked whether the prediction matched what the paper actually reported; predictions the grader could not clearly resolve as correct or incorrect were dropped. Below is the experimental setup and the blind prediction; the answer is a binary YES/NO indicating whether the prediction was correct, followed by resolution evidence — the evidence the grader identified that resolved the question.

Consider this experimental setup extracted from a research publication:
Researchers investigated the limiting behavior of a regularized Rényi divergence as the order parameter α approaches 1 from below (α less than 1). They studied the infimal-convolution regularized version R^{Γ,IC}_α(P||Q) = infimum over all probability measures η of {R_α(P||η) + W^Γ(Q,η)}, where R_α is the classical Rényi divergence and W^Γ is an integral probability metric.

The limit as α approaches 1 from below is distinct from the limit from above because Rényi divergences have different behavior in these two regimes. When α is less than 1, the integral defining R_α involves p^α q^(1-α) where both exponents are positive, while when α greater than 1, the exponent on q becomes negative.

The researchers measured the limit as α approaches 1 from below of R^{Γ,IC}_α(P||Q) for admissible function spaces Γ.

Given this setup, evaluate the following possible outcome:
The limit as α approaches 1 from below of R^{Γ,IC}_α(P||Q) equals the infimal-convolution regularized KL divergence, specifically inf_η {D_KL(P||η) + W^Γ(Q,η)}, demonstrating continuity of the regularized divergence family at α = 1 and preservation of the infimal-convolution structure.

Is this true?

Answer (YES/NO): YES